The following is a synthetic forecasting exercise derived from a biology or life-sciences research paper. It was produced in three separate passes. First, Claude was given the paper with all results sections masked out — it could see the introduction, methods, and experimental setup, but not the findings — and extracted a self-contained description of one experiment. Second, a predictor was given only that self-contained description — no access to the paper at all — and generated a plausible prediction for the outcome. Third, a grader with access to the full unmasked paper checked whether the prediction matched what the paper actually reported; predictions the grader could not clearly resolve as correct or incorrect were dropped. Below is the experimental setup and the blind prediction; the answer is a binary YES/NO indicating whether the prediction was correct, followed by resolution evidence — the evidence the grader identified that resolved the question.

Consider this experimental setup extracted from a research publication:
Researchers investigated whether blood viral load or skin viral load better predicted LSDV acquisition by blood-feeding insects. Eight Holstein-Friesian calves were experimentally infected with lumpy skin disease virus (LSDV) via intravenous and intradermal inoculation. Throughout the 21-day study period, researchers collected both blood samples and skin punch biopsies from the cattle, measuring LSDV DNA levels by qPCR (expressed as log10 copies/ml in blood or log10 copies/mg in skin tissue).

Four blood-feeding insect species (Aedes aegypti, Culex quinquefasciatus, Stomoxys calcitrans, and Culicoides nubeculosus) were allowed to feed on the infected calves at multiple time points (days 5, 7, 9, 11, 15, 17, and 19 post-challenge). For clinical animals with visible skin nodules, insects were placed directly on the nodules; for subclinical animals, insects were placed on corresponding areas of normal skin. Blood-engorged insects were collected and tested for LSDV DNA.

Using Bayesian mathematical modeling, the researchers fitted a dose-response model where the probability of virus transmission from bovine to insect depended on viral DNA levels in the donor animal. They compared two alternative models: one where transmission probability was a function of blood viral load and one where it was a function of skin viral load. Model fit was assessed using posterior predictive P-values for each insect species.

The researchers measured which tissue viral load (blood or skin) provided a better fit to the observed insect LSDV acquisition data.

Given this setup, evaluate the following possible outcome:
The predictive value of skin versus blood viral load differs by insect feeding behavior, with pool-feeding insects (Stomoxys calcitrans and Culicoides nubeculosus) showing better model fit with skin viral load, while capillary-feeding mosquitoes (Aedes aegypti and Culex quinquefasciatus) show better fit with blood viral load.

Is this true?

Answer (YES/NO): NO